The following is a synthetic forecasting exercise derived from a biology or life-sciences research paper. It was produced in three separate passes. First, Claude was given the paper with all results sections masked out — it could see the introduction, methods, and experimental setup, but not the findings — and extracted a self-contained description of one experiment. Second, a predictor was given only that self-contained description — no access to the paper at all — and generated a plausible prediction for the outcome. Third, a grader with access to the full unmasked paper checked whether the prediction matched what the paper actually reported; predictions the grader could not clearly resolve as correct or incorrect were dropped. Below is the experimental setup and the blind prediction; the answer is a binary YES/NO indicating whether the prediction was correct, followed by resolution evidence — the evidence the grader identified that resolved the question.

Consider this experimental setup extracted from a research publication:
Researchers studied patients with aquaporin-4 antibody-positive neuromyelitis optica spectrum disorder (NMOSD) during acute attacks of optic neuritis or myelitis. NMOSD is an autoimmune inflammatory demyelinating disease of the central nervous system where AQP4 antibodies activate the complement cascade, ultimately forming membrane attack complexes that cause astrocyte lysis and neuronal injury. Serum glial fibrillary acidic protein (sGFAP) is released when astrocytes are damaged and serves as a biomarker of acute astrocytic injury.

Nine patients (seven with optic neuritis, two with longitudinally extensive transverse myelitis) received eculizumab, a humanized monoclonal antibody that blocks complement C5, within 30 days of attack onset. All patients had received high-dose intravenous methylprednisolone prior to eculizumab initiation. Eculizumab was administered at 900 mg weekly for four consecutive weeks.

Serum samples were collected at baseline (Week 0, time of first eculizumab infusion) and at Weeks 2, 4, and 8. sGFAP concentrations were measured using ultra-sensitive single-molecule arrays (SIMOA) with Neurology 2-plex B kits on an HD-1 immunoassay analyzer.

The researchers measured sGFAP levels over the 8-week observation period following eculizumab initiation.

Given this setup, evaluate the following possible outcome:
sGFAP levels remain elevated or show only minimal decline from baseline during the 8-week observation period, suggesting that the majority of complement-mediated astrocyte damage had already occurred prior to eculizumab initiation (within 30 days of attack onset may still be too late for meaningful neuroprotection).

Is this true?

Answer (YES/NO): NO